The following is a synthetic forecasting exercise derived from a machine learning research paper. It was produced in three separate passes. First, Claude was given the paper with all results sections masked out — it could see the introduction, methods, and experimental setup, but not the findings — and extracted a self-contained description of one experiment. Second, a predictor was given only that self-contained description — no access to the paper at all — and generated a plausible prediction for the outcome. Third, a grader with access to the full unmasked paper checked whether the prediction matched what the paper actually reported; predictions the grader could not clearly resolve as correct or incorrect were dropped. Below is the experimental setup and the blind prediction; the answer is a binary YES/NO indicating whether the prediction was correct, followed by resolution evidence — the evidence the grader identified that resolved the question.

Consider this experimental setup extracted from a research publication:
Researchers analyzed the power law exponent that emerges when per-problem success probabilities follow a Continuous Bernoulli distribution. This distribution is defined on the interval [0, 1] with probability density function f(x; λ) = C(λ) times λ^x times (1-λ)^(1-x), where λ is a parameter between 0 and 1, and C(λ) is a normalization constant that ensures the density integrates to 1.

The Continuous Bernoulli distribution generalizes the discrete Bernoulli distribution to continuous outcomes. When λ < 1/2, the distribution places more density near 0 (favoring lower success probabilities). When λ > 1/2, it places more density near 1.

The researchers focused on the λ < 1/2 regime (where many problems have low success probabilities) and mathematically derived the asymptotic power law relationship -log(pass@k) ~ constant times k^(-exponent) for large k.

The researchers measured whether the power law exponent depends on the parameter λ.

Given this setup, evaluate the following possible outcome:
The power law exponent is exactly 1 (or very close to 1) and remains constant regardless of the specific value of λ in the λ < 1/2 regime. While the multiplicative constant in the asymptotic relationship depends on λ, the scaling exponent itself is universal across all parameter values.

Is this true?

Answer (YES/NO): YES